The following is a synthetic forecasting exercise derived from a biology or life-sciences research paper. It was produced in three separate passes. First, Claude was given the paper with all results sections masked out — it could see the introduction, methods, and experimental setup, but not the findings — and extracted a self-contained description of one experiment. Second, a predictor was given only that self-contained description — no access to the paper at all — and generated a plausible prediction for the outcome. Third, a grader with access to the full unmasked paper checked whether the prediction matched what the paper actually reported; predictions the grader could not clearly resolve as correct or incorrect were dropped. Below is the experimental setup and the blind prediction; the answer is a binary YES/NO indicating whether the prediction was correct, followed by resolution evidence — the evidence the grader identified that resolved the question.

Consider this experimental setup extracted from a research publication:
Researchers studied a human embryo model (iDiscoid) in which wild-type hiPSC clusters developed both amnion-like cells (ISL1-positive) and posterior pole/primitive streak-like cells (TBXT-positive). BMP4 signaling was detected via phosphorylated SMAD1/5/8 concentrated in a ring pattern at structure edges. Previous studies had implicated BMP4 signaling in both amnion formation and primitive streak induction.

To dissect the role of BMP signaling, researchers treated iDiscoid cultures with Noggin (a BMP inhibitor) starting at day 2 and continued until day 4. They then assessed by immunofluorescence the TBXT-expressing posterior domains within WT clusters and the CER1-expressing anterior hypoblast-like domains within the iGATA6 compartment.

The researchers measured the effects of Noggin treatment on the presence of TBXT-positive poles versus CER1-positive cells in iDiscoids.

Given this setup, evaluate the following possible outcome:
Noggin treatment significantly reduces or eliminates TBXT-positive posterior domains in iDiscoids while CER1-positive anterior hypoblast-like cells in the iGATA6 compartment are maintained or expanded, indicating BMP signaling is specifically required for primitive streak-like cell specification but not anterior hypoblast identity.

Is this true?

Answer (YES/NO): YES